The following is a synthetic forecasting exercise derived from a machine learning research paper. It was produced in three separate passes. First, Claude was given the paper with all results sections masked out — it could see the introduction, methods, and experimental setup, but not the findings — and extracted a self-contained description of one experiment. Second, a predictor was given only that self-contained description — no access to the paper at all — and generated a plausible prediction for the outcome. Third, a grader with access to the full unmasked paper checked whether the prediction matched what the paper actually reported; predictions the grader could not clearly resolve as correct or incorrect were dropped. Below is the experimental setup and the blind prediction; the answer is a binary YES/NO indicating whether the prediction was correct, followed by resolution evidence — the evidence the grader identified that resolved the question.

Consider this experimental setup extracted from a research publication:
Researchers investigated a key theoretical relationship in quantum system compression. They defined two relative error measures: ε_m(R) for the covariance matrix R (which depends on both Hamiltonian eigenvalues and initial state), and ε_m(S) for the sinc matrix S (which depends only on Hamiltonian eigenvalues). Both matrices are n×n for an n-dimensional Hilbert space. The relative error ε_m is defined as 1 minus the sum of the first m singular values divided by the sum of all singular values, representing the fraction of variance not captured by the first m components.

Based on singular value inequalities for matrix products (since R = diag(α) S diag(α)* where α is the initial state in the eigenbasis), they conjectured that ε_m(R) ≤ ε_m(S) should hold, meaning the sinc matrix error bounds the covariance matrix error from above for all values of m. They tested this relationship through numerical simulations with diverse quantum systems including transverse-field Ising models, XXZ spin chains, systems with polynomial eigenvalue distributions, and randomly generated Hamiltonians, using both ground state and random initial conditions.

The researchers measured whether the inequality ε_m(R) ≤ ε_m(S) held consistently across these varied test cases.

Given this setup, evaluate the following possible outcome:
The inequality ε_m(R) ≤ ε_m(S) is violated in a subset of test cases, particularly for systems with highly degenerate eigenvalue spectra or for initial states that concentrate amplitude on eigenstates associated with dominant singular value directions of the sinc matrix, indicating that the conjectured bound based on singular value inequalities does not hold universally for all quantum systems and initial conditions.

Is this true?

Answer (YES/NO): NO